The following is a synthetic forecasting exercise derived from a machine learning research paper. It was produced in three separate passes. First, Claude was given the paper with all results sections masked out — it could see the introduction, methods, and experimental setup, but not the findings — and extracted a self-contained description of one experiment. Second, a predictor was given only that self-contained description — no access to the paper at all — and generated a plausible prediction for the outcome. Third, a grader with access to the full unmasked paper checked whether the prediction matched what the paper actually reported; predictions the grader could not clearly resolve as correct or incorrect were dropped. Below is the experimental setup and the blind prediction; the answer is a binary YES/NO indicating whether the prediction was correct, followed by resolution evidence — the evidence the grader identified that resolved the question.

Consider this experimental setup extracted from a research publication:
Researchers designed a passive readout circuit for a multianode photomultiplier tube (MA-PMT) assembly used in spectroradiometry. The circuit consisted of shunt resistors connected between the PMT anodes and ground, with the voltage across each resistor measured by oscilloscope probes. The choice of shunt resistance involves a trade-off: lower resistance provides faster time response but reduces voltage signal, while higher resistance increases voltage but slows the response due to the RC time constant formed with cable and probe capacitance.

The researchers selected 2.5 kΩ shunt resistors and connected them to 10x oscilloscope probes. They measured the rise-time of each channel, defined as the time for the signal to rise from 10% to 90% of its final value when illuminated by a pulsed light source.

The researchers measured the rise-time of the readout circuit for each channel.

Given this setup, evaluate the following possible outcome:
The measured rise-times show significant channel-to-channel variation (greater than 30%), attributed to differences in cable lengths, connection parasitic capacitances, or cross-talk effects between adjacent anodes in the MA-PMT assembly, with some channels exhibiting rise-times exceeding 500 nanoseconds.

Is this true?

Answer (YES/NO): NO